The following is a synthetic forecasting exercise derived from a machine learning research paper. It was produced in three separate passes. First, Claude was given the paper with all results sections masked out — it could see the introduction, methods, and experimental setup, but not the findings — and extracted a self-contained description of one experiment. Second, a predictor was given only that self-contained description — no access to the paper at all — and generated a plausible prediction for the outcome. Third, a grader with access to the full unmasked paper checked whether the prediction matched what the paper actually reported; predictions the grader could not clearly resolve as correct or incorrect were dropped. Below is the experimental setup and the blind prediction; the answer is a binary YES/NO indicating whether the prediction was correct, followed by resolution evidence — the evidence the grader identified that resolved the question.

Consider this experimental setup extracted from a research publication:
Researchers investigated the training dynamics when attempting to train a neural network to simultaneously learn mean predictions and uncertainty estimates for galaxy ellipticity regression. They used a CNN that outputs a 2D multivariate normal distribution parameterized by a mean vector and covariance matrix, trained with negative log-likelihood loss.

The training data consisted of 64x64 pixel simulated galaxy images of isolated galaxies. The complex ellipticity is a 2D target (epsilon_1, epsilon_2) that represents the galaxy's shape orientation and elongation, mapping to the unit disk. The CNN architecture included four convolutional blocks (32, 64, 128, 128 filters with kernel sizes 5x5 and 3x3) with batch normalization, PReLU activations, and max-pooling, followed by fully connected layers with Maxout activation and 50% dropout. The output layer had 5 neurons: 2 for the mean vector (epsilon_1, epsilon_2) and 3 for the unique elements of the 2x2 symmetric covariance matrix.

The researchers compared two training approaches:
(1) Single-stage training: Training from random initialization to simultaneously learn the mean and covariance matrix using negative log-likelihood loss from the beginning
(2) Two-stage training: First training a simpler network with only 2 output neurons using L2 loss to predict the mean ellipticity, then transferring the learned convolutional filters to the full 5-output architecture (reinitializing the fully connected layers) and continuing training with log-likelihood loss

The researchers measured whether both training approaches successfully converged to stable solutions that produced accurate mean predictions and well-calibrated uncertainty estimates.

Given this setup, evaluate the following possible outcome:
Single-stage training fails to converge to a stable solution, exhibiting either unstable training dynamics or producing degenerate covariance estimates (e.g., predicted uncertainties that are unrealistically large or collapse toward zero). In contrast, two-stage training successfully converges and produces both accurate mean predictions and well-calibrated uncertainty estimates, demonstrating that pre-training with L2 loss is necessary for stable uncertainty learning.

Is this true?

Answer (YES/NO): YES